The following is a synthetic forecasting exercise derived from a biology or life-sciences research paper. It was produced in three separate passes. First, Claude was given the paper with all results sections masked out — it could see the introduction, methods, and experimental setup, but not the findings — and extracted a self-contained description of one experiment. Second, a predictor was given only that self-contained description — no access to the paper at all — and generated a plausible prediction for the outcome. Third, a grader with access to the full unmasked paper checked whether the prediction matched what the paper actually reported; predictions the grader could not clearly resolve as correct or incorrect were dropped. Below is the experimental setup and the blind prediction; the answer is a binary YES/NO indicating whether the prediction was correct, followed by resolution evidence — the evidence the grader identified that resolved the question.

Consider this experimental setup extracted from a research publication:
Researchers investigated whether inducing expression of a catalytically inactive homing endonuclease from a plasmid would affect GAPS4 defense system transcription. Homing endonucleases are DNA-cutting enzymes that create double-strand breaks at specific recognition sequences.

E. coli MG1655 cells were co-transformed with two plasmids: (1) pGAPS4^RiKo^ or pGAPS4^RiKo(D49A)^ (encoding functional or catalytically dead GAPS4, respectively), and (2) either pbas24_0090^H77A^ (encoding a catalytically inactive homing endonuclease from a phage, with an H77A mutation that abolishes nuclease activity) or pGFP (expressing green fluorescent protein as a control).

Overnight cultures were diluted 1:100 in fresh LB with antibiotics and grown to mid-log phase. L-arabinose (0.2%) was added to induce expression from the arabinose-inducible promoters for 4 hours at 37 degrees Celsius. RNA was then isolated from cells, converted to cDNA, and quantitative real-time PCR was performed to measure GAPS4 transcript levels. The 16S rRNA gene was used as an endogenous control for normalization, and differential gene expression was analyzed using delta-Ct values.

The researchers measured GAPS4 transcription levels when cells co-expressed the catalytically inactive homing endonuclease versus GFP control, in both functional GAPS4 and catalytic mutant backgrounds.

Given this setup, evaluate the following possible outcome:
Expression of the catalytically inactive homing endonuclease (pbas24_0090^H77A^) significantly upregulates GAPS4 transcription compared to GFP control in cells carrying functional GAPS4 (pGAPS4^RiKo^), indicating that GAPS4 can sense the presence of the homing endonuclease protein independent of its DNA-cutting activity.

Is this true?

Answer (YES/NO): NO